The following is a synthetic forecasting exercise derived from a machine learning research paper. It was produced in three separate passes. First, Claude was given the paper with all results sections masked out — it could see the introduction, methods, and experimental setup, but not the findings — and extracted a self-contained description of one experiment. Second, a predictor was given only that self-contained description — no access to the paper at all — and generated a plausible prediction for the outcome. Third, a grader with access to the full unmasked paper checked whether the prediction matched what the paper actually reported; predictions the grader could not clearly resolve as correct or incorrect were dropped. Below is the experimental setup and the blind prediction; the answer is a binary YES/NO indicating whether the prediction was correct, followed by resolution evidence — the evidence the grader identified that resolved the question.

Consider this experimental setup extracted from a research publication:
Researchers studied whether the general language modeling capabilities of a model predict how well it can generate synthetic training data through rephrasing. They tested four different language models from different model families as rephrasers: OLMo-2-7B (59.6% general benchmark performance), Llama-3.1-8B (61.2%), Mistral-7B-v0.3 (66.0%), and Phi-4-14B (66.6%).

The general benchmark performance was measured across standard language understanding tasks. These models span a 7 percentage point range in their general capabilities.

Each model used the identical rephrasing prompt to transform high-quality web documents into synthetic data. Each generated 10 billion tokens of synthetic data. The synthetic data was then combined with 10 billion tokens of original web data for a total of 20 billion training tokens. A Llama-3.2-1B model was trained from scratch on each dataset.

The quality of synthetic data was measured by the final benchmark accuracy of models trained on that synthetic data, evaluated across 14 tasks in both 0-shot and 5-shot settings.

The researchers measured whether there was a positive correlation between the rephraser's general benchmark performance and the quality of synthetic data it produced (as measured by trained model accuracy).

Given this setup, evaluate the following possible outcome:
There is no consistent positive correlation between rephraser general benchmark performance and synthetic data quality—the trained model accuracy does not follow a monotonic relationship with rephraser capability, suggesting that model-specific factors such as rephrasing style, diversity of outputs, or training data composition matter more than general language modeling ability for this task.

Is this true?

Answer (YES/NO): YES